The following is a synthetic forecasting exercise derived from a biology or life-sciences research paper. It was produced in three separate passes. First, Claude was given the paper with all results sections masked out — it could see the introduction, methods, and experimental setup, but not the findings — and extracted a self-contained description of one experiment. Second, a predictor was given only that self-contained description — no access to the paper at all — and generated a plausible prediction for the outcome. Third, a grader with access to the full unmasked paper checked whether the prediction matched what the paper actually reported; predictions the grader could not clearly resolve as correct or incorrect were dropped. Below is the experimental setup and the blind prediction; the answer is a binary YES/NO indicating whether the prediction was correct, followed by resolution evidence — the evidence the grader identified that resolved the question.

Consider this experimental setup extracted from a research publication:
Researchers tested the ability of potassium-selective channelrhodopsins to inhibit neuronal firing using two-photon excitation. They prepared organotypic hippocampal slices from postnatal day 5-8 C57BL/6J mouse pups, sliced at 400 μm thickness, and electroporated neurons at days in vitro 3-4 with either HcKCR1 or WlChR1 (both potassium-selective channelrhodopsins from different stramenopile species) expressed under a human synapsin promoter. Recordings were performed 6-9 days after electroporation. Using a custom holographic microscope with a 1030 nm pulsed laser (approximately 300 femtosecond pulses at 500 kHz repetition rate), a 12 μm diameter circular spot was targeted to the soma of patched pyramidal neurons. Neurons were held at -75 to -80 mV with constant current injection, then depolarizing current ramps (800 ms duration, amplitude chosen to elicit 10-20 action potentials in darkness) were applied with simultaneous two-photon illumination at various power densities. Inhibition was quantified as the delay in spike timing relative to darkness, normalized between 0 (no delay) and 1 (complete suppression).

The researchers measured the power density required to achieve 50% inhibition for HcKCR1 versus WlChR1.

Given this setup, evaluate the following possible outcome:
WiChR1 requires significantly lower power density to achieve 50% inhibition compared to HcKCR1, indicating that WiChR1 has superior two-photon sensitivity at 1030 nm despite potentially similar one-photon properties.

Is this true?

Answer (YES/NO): YES